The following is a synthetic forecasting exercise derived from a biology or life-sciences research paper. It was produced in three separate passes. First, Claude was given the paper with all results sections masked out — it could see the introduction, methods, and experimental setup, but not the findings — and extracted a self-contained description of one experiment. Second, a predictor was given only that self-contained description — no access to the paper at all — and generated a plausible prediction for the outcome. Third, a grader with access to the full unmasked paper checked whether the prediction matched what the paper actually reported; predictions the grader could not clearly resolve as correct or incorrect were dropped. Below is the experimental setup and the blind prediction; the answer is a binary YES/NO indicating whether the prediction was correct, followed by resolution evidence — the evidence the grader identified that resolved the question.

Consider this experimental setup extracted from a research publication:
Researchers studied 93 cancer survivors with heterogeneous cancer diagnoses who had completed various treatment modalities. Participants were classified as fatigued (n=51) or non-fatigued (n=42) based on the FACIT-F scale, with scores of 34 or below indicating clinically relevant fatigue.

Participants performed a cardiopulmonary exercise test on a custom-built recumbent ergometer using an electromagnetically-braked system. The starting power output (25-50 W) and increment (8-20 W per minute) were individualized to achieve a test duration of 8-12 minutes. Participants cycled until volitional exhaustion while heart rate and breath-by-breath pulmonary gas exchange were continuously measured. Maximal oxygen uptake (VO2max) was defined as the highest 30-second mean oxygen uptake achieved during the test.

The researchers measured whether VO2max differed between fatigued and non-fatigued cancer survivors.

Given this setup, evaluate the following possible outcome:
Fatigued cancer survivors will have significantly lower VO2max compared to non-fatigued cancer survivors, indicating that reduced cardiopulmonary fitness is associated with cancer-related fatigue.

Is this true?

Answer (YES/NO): YES